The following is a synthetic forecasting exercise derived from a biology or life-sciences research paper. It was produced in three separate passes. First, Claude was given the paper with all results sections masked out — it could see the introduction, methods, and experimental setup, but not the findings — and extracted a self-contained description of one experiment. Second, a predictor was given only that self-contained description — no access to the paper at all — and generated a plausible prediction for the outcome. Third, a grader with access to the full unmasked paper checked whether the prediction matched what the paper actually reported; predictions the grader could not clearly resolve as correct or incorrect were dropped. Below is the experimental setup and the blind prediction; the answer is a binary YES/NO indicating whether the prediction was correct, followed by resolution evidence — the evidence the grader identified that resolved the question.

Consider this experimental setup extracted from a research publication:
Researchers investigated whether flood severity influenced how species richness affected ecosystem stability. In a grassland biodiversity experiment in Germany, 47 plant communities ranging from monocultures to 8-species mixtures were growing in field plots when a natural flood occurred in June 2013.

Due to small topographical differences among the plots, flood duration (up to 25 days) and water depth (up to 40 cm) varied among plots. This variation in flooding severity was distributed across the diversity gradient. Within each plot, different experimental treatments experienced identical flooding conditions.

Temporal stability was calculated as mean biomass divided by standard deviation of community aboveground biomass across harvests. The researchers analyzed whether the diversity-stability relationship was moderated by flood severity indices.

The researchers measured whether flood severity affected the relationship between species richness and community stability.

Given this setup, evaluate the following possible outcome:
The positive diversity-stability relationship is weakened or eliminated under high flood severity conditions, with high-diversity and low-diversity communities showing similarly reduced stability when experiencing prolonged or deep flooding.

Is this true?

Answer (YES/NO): NO